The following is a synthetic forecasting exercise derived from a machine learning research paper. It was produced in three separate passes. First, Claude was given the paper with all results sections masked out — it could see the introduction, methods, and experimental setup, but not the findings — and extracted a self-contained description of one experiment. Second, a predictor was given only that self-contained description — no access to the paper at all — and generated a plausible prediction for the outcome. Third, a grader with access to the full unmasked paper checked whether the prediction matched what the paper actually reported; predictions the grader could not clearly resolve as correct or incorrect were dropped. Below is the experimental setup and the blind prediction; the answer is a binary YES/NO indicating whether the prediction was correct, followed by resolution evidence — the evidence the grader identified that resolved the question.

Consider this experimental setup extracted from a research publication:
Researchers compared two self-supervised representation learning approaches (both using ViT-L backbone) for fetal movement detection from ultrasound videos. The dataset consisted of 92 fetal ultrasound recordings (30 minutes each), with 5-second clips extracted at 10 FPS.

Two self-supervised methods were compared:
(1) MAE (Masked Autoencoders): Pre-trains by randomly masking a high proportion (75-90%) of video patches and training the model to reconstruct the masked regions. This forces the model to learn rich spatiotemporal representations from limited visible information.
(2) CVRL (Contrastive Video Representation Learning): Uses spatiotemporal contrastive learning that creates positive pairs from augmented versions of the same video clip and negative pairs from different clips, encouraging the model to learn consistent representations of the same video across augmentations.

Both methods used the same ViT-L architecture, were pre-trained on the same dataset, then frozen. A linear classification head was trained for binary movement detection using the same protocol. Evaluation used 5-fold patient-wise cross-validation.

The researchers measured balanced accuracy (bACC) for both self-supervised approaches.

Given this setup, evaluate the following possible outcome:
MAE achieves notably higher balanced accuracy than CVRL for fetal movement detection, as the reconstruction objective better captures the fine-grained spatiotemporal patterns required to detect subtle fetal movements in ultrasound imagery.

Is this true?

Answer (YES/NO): NO